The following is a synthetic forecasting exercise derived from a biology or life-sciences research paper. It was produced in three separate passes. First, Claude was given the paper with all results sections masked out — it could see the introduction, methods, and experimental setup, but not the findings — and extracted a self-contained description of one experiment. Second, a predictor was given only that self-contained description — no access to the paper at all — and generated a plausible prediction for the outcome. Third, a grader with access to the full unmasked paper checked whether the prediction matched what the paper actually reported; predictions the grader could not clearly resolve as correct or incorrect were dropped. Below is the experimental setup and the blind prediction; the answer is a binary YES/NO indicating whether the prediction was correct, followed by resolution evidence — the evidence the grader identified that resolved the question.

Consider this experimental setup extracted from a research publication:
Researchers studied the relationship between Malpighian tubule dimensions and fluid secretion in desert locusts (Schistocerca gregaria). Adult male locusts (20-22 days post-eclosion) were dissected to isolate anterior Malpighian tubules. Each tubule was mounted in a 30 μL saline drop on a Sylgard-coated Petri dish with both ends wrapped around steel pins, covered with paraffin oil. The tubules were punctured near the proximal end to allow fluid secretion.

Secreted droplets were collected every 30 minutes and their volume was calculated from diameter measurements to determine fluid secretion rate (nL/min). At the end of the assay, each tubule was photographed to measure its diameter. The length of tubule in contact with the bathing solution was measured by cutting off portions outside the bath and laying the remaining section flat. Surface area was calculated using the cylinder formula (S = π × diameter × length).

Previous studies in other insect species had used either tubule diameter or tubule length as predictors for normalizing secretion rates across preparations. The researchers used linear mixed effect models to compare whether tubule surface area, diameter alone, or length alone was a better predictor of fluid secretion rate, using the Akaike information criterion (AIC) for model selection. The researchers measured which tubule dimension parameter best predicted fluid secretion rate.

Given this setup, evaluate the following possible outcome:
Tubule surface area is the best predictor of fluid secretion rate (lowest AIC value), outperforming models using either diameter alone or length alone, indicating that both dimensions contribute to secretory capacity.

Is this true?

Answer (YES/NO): YES